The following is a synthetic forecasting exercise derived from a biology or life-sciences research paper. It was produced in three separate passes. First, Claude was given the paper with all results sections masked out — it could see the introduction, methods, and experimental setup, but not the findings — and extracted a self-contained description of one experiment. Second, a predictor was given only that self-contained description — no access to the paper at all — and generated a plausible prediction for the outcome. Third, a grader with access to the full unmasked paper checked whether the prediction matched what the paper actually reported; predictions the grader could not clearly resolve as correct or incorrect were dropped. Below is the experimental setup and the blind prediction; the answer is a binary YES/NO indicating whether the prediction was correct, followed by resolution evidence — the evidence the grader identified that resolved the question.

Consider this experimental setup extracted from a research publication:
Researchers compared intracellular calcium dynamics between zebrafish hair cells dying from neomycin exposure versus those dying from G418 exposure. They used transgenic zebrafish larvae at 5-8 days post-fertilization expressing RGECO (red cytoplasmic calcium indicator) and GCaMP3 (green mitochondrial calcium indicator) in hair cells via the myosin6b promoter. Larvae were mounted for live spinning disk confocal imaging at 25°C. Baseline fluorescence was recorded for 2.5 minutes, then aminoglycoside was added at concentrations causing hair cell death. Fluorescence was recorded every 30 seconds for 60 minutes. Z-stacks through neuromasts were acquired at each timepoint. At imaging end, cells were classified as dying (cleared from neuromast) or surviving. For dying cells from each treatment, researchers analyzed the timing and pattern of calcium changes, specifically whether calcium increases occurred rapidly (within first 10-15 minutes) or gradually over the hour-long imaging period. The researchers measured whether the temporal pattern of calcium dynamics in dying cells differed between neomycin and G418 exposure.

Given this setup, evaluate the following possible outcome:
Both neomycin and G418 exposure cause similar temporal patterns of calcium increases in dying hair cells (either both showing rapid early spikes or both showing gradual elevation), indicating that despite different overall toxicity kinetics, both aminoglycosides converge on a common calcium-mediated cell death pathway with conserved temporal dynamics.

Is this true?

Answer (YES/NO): NO